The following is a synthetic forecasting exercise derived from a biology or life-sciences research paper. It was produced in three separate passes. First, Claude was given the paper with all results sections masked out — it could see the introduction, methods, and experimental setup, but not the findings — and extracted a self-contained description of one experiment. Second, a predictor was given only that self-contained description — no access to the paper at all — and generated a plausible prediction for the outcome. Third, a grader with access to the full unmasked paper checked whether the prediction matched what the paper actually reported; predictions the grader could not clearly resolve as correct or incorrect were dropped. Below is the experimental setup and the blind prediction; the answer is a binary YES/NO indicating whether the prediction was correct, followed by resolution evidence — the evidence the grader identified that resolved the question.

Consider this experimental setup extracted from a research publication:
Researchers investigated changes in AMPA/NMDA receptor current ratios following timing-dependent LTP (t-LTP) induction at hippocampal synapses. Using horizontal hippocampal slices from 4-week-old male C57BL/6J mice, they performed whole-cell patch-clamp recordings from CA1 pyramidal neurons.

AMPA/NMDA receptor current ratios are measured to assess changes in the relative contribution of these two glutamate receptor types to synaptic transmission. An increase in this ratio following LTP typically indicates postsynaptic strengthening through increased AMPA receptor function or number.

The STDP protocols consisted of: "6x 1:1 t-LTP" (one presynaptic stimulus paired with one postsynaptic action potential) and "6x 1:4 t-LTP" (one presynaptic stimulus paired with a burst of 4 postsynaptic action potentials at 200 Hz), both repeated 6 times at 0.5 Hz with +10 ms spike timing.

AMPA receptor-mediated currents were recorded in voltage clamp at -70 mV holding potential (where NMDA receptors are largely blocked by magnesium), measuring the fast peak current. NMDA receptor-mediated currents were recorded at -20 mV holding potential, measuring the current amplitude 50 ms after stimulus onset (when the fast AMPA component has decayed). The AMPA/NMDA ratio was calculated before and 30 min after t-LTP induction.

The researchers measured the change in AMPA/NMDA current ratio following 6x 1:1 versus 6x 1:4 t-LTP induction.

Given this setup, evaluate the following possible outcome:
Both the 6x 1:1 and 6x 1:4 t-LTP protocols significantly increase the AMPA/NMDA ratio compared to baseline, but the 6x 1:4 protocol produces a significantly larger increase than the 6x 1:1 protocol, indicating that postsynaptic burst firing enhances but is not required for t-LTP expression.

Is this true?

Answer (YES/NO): NO